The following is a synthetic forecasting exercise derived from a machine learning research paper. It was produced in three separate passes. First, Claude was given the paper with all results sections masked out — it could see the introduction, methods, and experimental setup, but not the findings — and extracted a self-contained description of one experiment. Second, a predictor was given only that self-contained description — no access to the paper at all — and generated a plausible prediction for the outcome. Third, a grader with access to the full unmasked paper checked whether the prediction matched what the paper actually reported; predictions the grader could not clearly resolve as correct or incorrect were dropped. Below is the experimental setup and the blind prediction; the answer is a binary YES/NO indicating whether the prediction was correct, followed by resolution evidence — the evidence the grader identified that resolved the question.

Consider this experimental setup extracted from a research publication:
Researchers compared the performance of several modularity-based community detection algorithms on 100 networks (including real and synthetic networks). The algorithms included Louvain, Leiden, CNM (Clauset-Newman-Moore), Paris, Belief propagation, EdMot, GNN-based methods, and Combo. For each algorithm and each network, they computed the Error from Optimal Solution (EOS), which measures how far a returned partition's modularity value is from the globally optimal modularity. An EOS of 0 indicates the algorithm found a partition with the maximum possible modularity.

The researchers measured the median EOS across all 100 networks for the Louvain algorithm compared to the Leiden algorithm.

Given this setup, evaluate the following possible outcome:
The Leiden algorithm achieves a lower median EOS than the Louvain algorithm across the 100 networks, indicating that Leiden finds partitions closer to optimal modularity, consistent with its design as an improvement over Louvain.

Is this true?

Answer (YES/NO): YES